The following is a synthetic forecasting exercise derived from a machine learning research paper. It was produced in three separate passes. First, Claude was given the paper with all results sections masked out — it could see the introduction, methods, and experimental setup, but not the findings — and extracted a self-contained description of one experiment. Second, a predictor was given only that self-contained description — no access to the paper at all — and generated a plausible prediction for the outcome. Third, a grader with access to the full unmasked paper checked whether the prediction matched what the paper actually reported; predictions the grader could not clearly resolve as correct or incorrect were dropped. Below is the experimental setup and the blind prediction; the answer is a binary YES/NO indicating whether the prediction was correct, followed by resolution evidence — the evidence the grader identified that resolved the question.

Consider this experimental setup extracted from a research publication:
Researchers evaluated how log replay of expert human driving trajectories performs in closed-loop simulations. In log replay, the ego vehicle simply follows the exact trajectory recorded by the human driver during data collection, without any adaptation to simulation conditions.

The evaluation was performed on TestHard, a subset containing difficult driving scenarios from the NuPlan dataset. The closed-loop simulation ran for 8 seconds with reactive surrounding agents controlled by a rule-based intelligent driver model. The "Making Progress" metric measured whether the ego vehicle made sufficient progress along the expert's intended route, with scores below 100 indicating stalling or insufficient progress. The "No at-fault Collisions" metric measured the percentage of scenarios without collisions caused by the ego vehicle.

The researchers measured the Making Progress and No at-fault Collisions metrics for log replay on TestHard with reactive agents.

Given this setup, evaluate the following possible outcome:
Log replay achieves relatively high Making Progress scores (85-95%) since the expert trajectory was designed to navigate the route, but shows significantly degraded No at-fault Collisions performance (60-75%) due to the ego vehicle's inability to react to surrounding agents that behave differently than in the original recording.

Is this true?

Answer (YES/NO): NO